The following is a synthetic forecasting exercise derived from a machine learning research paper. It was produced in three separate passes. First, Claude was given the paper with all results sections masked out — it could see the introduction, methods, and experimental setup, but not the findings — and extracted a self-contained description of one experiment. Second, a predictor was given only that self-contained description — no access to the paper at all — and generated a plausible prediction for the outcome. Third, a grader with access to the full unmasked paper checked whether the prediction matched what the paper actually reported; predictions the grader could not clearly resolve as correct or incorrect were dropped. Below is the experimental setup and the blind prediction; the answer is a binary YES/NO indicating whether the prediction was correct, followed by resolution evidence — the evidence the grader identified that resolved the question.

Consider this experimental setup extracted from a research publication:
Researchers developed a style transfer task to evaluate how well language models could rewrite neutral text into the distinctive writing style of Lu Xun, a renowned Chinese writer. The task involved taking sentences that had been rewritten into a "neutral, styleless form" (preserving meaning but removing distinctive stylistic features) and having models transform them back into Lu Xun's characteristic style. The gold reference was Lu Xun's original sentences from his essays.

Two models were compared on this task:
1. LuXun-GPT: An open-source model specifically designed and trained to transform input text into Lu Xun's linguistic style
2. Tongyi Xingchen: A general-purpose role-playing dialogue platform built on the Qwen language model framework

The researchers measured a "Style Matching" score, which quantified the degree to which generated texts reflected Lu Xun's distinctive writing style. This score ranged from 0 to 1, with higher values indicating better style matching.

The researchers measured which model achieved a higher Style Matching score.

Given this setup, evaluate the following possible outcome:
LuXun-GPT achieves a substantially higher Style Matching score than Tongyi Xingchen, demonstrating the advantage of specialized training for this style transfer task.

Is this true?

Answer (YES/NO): NO